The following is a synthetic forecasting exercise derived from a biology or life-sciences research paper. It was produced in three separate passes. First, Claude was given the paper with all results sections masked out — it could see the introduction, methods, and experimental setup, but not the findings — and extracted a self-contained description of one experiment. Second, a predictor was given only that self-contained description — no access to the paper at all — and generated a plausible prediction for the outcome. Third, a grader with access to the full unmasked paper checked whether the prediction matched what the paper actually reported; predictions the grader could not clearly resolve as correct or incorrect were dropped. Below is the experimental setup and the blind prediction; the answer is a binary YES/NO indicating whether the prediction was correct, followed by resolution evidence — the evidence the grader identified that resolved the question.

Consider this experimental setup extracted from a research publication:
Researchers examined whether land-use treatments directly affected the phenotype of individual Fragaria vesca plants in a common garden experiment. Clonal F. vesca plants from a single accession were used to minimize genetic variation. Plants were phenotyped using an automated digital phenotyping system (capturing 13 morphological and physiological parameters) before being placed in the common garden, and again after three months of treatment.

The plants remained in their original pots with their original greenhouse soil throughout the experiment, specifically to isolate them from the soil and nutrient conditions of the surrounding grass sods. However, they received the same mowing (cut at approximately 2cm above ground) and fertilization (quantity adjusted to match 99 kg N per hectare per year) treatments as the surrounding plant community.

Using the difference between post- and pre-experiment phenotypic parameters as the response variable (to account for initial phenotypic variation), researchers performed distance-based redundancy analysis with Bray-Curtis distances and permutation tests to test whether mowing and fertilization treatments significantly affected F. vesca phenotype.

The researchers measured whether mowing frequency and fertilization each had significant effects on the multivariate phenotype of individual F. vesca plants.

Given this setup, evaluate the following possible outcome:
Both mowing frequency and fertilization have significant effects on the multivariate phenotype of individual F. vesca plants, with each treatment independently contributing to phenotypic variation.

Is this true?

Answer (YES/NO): NO